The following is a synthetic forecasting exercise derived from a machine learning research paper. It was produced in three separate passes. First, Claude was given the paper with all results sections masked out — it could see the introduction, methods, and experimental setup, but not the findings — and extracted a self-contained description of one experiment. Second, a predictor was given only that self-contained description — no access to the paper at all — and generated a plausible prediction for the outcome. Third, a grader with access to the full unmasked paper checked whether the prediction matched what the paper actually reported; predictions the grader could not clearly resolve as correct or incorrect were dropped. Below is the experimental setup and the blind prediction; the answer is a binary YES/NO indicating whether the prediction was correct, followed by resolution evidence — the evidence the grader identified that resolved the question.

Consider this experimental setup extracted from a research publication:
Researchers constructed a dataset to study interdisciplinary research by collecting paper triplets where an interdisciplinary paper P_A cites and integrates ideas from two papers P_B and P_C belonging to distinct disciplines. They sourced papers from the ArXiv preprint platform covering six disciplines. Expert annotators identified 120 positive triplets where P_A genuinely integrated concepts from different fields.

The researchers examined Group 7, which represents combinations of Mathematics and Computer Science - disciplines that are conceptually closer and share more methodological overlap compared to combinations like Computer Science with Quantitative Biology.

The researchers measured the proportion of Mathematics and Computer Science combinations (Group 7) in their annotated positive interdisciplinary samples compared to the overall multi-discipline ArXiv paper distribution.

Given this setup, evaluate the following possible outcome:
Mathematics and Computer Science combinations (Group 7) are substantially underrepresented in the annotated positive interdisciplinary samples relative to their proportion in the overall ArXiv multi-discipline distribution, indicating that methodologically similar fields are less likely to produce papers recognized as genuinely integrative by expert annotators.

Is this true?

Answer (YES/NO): YES